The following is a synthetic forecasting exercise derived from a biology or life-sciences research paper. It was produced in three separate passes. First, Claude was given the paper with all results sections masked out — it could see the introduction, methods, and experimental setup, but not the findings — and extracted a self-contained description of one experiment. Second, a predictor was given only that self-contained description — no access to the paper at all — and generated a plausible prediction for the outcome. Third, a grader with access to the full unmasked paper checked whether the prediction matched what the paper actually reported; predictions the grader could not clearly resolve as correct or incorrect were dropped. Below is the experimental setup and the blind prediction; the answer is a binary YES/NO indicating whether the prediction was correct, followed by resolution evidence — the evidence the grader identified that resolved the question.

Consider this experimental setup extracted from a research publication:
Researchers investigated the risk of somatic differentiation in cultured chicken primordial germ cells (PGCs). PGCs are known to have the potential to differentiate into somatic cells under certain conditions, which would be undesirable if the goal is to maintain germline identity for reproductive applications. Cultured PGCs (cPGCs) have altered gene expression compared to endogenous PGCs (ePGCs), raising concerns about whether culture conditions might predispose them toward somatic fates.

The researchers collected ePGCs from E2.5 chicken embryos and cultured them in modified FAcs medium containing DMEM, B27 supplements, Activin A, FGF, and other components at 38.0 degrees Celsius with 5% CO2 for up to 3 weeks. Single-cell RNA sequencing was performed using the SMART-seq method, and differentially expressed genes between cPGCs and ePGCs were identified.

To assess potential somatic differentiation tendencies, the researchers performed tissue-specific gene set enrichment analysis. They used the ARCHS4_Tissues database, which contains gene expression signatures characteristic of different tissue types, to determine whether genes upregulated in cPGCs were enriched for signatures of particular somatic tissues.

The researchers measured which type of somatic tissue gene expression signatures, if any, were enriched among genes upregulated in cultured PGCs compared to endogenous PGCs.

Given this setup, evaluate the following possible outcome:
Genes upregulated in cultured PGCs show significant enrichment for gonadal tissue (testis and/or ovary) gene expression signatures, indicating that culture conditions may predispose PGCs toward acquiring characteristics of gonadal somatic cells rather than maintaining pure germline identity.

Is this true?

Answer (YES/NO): NO